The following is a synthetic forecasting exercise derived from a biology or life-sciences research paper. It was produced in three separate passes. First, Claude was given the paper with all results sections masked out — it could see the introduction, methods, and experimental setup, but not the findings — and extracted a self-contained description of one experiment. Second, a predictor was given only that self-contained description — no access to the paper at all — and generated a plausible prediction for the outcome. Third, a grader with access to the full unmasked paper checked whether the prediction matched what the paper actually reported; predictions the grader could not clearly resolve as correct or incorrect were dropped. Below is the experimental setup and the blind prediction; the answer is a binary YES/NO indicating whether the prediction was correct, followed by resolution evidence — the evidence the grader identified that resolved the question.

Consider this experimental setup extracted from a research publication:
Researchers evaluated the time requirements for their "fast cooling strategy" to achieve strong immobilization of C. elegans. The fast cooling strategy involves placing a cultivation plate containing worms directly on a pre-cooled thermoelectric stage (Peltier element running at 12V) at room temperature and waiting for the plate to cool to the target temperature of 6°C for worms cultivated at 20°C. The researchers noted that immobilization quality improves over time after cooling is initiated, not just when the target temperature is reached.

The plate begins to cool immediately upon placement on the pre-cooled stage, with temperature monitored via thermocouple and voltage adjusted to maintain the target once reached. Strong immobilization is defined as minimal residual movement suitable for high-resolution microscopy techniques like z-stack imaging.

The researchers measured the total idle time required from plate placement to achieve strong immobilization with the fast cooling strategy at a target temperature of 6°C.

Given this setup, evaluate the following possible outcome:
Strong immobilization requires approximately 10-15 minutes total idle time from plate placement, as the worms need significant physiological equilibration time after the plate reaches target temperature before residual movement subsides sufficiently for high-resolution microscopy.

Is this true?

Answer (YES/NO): NO